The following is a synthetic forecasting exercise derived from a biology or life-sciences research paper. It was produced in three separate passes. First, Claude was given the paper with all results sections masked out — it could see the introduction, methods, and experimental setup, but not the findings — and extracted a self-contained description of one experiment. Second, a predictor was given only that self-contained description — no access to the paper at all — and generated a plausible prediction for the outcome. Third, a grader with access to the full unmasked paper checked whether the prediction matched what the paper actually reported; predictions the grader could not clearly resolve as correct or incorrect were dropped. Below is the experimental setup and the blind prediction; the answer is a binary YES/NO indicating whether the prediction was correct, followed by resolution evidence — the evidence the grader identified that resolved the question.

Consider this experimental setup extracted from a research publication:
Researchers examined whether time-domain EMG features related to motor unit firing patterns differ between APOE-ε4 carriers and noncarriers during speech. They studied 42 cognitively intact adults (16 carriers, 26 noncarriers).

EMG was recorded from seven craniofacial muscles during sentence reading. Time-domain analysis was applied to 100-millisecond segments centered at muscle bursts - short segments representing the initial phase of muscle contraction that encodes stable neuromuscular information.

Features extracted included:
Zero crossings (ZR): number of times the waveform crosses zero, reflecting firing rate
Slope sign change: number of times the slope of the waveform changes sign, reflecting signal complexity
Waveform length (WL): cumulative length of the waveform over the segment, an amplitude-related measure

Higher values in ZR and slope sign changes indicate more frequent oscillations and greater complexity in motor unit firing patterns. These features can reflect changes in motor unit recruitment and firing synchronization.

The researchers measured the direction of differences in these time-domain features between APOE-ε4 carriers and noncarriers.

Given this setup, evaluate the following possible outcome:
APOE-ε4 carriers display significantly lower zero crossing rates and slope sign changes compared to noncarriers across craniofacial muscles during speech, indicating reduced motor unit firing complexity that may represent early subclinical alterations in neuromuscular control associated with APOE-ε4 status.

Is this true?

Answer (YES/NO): NO